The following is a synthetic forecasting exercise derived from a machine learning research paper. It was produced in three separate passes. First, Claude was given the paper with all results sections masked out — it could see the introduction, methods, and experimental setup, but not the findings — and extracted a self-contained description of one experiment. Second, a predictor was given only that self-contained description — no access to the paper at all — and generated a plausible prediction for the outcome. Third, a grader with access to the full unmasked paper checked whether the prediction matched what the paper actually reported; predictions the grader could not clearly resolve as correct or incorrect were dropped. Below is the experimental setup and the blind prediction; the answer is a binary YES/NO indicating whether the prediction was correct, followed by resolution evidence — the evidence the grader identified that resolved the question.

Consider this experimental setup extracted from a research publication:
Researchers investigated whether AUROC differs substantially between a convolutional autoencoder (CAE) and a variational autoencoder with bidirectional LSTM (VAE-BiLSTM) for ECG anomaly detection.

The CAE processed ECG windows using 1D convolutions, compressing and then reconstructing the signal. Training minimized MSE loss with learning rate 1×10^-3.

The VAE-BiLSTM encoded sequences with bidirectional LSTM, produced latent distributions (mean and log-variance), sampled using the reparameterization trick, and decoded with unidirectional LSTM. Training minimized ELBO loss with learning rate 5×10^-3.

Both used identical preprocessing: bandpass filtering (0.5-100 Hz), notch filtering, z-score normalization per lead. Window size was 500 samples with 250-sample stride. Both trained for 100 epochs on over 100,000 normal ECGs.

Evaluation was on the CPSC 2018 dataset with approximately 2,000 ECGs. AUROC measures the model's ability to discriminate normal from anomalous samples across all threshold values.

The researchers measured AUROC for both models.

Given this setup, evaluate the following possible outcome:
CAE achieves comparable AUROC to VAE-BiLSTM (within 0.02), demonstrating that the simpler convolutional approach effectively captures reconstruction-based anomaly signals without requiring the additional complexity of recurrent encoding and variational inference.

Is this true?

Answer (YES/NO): YES